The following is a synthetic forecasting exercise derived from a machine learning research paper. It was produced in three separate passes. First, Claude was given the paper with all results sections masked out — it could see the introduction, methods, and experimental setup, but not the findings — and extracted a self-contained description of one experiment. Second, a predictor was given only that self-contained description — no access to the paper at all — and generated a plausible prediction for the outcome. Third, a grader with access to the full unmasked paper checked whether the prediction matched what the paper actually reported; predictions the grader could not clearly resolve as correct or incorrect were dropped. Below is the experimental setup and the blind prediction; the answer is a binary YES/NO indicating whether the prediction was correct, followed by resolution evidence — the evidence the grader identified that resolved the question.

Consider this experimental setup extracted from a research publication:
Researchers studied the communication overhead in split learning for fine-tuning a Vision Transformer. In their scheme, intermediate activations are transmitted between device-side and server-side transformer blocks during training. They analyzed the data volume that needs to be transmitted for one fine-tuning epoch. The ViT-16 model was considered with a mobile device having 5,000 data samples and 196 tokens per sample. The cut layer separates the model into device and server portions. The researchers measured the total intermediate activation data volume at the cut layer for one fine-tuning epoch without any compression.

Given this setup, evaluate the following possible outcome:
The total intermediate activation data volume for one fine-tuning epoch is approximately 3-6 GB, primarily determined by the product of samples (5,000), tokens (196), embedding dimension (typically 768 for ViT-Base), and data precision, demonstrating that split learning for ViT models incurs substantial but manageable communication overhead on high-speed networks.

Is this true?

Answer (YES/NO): NO